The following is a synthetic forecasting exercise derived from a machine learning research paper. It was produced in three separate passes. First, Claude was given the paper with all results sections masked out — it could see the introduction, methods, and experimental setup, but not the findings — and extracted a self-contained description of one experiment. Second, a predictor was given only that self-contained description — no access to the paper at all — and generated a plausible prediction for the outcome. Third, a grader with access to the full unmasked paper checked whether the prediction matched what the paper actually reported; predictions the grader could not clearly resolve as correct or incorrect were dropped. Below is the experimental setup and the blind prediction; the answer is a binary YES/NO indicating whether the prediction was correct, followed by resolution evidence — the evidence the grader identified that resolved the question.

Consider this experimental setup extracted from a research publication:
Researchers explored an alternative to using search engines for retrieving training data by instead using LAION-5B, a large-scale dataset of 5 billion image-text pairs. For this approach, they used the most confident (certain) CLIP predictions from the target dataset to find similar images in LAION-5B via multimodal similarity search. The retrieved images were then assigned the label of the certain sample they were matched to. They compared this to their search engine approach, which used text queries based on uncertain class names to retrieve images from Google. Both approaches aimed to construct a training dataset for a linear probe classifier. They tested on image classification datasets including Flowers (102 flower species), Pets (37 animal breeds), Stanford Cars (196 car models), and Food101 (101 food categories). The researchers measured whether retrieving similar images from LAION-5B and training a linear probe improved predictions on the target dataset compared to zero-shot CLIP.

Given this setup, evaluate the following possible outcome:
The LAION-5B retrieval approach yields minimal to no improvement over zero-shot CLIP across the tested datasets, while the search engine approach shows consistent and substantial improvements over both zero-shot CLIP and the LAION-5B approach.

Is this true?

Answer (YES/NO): NO